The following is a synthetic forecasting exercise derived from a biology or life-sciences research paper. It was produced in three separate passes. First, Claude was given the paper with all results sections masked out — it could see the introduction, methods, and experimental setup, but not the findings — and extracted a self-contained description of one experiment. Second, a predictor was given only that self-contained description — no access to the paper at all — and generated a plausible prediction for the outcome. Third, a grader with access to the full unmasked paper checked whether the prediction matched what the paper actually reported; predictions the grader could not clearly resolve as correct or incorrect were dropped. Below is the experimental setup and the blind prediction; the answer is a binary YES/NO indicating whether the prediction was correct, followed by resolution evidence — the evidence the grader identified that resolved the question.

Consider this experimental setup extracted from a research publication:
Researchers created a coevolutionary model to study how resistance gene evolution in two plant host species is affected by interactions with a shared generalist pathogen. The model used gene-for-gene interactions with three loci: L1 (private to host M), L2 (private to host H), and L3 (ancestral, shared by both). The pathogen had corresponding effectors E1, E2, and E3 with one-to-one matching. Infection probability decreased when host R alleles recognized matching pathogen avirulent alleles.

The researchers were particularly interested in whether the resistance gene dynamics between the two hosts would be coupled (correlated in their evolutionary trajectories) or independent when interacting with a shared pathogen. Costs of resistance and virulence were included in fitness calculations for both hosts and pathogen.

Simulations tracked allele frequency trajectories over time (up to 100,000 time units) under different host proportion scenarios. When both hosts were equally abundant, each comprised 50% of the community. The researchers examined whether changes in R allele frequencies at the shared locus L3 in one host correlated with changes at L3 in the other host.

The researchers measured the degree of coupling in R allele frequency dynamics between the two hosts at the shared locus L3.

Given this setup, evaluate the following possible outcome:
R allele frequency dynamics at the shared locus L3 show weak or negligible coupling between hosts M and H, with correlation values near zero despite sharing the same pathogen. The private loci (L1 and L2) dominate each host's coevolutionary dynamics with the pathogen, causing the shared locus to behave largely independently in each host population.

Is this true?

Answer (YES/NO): NO